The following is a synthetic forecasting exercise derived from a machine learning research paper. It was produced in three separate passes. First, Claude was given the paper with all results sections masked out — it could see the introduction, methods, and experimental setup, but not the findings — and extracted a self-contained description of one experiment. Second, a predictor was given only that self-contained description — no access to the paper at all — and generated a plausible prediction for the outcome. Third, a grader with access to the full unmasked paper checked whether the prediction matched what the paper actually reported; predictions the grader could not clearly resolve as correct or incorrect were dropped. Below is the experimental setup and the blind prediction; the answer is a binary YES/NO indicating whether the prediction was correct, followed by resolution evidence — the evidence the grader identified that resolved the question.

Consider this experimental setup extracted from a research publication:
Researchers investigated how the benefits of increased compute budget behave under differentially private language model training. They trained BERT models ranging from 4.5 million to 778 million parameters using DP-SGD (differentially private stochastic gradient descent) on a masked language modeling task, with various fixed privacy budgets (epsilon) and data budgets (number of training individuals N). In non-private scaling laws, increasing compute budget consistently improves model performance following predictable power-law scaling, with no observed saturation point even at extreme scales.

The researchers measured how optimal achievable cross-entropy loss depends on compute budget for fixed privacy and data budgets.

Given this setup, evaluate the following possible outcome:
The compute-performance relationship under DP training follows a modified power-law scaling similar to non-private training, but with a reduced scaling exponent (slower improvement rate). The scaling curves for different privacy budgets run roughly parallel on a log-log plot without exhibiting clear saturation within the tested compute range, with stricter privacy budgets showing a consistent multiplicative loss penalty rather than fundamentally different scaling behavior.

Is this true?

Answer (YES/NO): NO